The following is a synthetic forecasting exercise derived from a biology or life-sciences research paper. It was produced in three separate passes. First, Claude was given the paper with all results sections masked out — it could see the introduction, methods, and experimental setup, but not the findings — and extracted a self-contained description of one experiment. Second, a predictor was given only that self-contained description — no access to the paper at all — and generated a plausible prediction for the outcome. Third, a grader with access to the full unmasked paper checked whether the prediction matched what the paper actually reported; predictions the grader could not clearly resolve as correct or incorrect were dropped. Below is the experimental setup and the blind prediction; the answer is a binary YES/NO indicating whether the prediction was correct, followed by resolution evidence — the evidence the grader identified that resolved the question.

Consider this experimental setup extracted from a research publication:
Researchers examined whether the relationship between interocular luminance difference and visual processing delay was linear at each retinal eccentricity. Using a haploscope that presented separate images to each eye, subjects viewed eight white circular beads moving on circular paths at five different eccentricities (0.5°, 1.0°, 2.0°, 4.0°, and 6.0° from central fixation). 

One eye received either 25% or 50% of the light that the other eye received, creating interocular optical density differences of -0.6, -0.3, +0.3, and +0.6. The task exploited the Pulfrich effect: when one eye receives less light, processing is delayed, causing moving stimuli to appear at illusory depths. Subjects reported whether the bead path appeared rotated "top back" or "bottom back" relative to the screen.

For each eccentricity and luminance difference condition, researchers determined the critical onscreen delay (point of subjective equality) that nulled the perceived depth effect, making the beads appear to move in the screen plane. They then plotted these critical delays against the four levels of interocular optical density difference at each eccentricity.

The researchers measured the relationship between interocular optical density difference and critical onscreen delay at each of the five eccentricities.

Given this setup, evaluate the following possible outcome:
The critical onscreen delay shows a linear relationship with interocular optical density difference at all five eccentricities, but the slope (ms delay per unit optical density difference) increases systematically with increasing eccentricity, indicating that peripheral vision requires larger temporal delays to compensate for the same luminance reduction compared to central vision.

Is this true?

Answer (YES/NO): NO